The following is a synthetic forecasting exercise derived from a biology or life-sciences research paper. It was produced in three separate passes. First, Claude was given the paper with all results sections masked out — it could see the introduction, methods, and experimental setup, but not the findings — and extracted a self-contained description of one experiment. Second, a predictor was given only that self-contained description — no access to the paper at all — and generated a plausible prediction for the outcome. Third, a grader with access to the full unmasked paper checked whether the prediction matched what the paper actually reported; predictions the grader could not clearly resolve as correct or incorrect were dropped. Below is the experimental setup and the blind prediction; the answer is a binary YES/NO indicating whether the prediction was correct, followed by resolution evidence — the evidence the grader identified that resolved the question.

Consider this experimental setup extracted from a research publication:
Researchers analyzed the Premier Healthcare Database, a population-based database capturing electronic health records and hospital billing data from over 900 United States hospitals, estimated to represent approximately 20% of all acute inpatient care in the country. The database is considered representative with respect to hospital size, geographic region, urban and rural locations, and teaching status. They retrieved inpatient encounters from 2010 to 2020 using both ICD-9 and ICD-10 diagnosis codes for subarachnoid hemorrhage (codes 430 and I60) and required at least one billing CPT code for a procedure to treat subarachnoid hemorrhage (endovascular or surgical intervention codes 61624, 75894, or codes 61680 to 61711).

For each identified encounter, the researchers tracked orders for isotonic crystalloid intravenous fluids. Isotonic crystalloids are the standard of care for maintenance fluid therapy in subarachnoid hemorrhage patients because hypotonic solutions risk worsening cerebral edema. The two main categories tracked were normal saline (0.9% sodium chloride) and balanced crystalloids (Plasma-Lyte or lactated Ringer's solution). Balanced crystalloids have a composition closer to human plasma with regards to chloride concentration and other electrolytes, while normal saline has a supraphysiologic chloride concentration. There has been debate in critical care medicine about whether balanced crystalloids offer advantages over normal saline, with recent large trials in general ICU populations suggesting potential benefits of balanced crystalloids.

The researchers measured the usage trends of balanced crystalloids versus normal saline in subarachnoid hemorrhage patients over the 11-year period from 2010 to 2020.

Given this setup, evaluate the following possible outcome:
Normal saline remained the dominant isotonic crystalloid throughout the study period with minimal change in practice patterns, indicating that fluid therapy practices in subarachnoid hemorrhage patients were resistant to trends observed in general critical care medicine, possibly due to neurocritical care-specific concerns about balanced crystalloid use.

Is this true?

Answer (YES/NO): NO